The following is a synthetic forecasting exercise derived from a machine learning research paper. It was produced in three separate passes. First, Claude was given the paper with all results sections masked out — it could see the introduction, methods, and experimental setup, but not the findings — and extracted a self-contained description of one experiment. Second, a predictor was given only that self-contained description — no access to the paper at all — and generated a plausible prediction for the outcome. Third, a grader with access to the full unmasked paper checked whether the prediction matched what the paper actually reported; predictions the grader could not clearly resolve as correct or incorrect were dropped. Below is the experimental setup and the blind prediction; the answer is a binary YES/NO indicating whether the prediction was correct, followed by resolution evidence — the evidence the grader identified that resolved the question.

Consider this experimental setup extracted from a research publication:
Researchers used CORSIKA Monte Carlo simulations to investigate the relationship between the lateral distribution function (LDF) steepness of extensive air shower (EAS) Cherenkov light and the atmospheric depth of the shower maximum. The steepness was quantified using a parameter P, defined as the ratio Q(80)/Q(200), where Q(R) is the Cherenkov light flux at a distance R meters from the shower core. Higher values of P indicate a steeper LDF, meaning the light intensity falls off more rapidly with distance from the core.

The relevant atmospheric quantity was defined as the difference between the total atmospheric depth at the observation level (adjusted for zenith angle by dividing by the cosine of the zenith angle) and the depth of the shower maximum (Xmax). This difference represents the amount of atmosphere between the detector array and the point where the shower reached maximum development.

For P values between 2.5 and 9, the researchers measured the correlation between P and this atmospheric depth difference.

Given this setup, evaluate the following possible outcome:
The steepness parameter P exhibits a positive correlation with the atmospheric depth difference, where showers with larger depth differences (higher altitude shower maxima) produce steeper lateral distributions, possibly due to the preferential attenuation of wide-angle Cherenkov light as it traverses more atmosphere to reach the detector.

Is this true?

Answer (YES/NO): NO